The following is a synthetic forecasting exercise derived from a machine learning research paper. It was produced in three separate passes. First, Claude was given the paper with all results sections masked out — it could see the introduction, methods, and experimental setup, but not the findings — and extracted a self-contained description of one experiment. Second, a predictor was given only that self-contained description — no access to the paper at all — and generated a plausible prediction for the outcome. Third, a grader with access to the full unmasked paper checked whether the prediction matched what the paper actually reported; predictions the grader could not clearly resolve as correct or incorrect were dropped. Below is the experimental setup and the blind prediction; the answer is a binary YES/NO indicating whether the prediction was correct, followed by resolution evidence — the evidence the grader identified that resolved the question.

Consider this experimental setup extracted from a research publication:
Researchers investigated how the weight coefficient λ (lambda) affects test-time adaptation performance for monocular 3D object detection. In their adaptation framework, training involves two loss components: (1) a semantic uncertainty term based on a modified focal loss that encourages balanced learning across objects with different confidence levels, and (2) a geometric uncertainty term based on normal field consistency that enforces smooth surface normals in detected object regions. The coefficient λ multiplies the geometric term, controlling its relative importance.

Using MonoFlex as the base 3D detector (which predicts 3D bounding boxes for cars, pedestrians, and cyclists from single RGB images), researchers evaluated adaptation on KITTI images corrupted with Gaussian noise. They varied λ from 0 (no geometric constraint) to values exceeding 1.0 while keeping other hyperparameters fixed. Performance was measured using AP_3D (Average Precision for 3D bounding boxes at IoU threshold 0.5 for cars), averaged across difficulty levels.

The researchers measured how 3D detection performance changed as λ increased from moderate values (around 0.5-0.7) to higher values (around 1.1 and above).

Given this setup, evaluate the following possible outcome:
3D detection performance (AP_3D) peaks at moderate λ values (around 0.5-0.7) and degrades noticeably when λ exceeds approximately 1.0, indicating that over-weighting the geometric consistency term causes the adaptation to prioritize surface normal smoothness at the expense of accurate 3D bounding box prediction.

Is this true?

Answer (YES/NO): YES